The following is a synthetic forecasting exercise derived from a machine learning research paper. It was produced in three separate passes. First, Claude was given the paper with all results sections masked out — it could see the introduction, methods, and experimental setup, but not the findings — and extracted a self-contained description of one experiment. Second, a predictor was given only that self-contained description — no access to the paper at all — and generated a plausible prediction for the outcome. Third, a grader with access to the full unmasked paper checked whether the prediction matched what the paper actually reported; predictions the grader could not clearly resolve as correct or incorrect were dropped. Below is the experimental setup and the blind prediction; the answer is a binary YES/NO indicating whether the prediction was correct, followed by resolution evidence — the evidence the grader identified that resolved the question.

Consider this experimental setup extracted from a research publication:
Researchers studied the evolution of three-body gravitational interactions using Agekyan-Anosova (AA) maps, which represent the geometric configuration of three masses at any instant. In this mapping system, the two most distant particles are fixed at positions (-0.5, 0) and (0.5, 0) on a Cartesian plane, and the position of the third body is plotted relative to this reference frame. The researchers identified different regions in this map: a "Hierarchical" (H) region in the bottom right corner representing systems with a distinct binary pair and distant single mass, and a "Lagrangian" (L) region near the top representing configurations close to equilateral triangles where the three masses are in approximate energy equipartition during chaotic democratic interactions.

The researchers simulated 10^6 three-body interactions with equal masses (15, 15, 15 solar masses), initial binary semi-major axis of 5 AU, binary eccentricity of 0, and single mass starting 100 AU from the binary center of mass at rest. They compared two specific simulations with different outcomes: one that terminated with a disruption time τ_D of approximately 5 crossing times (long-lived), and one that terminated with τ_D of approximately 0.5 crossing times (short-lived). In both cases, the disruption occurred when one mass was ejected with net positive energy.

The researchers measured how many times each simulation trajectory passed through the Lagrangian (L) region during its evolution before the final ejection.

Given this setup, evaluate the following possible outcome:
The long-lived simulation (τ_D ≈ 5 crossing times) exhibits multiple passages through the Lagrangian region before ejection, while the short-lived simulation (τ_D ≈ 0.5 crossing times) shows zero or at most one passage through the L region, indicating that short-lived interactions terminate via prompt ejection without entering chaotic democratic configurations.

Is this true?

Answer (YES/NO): NO